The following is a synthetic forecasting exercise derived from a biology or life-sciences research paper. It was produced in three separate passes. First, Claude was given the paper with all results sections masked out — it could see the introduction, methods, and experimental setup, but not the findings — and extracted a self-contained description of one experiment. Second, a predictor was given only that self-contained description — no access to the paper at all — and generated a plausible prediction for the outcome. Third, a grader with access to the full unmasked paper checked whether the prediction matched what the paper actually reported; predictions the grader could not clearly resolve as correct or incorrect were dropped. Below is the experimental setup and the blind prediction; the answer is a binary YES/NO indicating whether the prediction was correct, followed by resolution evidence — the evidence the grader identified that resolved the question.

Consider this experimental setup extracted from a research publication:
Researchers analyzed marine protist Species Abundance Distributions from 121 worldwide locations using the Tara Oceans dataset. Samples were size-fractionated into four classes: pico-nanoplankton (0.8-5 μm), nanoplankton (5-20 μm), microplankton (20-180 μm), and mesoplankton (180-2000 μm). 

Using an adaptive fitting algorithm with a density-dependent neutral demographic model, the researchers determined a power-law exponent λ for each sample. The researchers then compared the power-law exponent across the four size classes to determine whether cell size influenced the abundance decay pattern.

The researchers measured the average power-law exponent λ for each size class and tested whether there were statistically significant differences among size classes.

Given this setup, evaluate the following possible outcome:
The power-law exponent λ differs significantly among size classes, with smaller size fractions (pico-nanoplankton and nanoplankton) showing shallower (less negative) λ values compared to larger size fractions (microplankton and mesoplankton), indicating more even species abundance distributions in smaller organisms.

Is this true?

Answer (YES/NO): NO